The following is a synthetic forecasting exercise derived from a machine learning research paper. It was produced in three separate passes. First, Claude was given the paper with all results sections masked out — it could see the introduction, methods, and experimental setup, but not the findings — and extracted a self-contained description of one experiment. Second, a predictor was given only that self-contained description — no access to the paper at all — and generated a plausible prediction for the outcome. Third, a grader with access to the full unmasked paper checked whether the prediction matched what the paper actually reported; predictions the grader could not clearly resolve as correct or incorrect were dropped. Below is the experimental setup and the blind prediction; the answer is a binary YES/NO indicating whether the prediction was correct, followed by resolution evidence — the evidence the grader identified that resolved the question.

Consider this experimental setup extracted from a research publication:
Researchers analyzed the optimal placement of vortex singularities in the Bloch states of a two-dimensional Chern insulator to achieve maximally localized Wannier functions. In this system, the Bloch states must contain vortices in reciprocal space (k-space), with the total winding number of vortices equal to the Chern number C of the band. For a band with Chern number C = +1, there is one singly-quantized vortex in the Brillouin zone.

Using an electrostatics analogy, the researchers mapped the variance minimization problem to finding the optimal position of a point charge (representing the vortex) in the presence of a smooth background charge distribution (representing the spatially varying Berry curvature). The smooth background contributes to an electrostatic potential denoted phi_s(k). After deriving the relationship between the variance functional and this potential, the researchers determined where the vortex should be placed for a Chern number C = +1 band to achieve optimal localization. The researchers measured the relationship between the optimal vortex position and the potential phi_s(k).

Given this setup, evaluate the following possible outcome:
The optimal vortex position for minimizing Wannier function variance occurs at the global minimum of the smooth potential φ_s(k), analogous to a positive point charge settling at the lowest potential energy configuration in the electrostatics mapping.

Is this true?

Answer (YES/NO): NO